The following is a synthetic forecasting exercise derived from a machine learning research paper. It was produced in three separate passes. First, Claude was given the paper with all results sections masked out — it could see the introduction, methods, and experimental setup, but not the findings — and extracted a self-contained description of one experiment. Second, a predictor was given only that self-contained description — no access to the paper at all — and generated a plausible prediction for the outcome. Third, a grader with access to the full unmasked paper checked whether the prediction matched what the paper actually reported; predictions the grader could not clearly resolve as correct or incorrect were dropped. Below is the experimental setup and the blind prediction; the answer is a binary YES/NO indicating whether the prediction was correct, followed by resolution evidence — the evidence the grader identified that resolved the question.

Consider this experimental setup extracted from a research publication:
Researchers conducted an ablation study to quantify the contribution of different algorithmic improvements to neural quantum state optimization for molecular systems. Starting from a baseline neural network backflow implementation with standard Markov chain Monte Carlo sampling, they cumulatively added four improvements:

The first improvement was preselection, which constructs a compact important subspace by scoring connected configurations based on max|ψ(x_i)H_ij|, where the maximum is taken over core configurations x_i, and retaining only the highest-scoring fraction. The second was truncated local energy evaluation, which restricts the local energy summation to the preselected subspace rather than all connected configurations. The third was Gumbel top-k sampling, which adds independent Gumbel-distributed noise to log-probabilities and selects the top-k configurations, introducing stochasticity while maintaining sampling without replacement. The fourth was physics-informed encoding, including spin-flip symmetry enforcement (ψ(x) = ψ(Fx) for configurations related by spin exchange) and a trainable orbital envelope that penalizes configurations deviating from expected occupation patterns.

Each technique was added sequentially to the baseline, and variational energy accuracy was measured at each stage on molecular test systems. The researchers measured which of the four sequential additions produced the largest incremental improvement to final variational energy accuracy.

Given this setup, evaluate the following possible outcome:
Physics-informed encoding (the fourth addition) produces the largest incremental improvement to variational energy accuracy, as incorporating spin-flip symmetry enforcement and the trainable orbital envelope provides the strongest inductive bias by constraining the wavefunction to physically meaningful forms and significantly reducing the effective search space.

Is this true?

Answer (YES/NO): NO